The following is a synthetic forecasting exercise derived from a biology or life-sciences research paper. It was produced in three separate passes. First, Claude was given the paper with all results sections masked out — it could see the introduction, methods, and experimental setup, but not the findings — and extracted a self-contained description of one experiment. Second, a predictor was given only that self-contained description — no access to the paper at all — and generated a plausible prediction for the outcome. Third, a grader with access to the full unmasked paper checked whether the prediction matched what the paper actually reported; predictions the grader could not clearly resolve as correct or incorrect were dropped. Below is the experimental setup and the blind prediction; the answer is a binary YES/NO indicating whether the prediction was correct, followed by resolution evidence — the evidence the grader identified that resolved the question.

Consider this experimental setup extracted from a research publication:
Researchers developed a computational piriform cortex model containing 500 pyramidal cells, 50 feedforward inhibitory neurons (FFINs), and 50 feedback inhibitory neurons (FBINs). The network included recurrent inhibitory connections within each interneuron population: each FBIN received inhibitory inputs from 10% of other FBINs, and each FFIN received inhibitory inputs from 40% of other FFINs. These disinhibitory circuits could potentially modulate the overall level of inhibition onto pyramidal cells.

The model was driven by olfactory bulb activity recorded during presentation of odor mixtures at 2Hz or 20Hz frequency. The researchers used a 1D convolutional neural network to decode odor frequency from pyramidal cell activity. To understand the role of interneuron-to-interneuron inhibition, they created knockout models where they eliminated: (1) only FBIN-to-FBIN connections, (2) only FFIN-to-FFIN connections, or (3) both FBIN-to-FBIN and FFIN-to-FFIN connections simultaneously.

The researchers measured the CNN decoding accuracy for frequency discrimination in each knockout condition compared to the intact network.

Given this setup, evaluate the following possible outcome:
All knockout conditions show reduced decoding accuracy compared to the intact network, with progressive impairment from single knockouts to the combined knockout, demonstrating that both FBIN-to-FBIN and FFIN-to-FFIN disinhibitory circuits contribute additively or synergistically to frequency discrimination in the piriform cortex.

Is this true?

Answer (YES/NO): NO